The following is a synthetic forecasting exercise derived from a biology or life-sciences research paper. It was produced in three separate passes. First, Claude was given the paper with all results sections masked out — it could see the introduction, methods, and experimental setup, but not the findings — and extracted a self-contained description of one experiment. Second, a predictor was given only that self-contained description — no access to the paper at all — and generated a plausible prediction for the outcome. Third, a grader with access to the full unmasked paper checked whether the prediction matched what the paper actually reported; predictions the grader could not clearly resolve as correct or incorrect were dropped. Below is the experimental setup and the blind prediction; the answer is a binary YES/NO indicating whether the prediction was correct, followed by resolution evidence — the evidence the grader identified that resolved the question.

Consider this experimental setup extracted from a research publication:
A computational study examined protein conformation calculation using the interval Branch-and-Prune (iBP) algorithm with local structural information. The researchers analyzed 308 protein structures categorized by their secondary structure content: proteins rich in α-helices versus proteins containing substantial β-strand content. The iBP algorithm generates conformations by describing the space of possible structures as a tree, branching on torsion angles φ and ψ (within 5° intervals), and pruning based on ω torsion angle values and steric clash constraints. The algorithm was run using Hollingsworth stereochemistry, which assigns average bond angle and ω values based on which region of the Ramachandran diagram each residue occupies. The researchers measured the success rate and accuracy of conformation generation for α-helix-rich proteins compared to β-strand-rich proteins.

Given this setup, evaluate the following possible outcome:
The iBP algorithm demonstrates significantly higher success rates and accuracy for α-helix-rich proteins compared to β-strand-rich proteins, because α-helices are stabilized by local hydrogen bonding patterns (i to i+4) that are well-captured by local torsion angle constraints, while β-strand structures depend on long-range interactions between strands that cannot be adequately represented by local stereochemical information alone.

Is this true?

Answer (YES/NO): YES